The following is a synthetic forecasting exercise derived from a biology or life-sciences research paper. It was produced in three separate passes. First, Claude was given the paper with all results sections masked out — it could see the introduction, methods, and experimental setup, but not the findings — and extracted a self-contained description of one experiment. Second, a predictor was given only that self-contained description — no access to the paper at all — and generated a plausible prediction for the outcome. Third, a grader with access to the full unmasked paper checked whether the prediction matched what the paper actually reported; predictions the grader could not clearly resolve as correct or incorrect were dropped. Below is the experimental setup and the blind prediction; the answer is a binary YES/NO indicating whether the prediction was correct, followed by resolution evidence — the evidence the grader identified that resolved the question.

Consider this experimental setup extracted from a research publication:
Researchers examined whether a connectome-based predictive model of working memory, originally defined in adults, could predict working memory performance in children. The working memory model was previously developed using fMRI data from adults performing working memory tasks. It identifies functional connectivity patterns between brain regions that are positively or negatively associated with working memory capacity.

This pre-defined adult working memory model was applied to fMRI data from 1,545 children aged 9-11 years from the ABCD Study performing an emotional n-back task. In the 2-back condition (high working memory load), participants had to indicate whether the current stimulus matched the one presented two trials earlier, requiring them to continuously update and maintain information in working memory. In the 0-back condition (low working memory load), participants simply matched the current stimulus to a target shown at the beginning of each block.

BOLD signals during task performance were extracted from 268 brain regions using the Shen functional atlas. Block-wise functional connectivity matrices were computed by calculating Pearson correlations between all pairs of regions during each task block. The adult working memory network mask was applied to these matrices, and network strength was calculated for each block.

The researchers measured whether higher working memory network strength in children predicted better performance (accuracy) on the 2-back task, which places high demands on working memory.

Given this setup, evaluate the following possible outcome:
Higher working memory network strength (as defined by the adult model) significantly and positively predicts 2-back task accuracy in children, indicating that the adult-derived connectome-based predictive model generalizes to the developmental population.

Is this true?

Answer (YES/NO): YES